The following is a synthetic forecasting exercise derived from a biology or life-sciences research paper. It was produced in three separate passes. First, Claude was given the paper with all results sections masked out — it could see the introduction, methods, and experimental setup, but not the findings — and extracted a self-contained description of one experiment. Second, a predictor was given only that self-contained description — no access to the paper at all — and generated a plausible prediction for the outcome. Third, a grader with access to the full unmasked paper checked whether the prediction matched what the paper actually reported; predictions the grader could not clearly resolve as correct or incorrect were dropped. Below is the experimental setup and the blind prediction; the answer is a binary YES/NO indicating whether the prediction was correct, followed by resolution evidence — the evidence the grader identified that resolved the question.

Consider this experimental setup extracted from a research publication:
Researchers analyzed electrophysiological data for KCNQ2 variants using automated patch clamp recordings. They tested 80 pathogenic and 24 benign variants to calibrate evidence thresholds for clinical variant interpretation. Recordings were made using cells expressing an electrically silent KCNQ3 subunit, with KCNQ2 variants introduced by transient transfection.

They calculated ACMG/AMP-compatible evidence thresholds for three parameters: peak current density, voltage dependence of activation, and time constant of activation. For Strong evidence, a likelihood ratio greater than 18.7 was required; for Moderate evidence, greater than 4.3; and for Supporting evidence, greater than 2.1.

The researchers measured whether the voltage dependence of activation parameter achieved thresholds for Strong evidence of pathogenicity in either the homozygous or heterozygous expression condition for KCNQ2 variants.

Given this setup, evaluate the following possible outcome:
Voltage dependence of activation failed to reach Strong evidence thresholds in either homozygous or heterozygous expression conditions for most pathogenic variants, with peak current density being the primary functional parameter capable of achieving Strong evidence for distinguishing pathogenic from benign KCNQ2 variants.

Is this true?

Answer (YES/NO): YES